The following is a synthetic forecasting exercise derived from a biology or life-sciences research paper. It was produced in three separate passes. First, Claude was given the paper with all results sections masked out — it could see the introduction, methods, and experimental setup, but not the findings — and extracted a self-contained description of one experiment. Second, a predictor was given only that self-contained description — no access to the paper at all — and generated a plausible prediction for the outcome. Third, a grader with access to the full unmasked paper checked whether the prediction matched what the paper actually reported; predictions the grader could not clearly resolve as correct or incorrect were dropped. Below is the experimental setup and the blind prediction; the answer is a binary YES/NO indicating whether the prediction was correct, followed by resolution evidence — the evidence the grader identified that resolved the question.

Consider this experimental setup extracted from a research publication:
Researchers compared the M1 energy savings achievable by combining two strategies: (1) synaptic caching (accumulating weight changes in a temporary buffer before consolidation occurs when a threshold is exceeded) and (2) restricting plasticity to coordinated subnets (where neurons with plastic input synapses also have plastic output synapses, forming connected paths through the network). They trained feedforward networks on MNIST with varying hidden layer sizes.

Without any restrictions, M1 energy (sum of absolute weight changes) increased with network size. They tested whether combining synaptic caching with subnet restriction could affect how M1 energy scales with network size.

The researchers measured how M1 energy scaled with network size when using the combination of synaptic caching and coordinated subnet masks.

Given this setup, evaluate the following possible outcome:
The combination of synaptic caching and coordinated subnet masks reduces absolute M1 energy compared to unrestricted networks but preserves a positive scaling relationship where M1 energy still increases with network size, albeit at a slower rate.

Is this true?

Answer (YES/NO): NO